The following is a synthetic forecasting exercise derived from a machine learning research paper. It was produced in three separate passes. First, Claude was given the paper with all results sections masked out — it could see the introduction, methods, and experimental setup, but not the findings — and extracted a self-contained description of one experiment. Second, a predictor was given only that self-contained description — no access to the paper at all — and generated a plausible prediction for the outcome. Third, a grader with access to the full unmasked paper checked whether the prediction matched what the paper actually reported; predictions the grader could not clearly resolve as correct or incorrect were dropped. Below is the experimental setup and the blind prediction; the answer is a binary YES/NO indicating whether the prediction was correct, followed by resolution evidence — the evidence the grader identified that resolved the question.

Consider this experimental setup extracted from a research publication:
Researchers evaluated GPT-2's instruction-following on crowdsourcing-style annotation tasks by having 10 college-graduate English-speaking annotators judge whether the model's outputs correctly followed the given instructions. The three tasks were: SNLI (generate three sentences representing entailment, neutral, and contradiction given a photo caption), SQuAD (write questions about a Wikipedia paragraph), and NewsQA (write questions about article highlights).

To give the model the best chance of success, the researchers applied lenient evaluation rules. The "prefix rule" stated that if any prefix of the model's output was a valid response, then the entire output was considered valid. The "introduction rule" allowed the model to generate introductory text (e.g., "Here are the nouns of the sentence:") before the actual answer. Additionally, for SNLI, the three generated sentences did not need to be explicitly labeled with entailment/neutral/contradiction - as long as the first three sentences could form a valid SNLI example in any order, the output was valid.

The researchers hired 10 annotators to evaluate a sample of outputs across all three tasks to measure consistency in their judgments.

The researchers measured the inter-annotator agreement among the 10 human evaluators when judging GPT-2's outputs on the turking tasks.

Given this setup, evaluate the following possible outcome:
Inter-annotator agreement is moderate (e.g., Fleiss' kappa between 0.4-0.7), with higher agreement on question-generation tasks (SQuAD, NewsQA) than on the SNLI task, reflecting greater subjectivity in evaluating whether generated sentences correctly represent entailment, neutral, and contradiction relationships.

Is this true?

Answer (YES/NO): NO